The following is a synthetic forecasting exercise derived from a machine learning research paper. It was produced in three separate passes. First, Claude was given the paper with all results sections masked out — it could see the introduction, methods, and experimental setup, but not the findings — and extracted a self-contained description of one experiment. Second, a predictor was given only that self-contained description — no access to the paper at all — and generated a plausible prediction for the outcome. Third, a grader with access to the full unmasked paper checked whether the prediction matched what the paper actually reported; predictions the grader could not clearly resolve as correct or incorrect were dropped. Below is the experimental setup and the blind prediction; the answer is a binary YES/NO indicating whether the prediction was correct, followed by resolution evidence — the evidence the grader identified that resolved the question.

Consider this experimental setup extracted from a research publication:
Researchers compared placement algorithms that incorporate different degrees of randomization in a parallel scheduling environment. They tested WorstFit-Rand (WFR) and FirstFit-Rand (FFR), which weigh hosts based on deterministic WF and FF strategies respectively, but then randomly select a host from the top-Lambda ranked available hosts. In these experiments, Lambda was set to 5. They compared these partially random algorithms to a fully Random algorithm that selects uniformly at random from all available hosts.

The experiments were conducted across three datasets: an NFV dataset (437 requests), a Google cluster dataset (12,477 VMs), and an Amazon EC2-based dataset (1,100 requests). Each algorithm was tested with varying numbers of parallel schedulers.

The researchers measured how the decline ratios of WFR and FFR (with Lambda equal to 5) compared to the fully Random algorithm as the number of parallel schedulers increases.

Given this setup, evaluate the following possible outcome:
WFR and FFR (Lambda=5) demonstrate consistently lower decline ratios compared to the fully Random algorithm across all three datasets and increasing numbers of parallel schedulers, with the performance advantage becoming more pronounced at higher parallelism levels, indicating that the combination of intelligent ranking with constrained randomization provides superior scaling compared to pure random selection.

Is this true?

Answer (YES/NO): NO